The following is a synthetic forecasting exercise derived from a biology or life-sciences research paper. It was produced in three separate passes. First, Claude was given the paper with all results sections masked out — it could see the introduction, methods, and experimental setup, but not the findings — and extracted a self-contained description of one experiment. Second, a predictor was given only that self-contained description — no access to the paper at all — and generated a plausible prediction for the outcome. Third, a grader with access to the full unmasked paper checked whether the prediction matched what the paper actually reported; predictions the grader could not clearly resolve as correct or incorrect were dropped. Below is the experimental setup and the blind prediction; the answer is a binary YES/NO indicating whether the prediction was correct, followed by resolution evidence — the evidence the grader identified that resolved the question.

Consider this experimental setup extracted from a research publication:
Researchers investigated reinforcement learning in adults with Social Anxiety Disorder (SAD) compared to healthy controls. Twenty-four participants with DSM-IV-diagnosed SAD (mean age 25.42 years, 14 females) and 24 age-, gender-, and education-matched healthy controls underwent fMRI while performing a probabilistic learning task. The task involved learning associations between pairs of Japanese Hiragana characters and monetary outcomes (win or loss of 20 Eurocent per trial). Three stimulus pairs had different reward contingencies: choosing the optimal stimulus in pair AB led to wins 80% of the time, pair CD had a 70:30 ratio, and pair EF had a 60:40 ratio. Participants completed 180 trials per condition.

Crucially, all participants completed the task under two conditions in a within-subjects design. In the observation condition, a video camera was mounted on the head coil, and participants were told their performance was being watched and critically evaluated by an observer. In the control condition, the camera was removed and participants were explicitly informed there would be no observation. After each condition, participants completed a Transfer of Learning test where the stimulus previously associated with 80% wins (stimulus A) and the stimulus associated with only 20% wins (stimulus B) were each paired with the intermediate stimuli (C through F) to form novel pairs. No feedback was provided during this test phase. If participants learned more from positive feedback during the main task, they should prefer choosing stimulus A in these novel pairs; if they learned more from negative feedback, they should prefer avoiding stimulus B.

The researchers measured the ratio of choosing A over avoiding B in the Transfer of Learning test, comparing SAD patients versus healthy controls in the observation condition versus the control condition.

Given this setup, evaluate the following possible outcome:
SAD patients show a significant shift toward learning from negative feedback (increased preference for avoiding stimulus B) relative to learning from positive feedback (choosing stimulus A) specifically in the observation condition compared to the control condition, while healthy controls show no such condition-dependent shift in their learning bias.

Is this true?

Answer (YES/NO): NO